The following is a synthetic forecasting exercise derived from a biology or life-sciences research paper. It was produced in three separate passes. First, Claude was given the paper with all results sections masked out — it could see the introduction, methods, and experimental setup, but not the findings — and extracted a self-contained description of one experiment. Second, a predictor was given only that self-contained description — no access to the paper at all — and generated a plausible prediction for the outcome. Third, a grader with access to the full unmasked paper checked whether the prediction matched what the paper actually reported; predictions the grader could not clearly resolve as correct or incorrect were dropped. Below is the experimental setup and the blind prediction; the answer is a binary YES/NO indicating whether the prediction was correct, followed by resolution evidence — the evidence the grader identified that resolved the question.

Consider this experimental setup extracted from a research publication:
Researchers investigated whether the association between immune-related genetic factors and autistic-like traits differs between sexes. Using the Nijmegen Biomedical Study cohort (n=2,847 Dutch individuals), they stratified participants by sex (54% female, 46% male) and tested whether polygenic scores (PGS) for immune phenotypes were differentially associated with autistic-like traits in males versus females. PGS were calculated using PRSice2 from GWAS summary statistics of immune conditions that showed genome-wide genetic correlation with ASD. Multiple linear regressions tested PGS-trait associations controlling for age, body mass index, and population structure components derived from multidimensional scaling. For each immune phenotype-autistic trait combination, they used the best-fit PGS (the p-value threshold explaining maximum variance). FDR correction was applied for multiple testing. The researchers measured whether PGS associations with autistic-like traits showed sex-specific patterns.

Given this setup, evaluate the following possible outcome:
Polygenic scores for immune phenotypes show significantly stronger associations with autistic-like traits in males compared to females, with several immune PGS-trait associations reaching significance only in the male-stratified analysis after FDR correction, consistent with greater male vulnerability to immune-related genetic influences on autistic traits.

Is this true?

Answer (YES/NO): NO